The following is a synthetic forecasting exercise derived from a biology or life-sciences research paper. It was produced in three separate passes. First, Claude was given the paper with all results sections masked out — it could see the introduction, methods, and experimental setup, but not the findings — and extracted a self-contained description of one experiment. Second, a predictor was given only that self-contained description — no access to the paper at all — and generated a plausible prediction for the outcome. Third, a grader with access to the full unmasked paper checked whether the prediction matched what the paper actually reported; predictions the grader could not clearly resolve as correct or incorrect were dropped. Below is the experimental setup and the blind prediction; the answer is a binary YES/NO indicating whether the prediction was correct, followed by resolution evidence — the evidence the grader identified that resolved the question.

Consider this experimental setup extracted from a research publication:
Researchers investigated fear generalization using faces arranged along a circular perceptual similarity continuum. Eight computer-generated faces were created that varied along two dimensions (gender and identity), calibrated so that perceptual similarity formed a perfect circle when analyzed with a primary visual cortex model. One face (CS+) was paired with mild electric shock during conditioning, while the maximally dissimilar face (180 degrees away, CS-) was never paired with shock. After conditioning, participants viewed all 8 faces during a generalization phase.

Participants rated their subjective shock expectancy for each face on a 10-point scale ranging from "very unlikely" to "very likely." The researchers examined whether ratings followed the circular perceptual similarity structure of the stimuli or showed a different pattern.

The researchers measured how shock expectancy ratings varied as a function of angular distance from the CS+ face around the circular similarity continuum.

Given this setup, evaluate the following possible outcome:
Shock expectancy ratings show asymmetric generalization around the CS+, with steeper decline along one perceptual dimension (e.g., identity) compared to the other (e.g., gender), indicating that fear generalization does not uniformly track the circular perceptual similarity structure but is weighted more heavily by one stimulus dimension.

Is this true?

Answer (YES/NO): NO